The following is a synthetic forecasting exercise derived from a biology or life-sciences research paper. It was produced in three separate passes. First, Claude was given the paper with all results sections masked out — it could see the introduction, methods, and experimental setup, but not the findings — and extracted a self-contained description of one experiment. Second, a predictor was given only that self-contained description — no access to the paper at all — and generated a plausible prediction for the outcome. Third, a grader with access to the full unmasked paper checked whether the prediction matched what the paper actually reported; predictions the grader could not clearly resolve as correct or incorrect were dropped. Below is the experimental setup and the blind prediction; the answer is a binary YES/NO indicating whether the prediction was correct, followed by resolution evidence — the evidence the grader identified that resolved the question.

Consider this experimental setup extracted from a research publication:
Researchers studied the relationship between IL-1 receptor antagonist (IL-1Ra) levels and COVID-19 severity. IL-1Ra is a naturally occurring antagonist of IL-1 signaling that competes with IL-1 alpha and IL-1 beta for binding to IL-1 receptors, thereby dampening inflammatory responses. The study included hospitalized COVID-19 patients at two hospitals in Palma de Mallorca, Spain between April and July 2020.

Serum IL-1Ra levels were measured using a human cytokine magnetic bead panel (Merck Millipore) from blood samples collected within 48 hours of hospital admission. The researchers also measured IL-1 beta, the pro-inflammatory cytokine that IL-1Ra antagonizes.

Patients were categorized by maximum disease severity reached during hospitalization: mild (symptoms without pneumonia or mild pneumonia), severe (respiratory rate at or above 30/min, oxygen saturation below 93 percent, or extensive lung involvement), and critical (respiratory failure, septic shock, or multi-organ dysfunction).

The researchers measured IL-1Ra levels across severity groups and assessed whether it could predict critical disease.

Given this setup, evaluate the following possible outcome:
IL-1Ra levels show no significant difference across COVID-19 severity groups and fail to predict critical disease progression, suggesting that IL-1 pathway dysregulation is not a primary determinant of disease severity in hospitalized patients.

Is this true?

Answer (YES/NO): NO